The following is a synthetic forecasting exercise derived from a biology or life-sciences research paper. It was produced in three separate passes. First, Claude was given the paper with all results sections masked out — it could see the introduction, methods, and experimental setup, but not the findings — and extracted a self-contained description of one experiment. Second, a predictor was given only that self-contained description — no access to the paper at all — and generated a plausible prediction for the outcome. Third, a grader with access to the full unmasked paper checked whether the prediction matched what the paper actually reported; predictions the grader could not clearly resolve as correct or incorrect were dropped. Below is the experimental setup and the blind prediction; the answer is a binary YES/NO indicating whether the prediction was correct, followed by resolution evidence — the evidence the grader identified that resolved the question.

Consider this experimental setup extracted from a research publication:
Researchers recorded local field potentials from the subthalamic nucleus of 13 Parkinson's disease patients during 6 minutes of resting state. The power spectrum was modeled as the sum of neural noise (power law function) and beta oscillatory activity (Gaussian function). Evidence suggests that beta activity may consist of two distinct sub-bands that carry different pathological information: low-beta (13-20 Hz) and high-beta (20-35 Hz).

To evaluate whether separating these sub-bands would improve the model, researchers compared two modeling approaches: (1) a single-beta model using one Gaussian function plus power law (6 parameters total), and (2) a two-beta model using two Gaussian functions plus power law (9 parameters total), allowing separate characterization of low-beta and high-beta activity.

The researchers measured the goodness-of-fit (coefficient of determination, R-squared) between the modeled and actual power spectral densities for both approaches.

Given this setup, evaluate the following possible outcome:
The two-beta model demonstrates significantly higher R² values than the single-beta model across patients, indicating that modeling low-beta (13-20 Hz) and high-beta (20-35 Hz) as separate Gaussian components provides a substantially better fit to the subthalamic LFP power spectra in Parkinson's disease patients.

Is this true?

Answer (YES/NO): NO